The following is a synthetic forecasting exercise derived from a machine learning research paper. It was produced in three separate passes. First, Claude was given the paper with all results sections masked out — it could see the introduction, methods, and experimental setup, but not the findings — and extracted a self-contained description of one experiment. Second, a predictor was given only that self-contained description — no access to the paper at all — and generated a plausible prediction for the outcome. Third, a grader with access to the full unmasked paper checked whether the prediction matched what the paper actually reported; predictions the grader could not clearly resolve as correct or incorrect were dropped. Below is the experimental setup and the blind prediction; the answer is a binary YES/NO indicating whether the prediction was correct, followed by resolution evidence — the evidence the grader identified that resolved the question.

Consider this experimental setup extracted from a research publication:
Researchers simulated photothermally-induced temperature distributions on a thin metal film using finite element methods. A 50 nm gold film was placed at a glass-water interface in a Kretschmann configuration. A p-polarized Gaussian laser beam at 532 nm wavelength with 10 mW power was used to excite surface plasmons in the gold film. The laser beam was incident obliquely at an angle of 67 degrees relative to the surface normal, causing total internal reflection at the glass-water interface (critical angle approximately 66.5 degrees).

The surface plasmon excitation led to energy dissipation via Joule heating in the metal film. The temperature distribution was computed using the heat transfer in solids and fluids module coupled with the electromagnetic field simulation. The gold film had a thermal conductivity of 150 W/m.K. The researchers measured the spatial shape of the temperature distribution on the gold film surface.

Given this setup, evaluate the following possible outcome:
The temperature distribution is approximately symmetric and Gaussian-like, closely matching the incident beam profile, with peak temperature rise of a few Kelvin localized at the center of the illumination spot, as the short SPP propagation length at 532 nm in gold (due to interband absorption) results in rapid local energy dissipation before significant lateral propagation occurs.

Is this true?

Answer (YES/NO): NO